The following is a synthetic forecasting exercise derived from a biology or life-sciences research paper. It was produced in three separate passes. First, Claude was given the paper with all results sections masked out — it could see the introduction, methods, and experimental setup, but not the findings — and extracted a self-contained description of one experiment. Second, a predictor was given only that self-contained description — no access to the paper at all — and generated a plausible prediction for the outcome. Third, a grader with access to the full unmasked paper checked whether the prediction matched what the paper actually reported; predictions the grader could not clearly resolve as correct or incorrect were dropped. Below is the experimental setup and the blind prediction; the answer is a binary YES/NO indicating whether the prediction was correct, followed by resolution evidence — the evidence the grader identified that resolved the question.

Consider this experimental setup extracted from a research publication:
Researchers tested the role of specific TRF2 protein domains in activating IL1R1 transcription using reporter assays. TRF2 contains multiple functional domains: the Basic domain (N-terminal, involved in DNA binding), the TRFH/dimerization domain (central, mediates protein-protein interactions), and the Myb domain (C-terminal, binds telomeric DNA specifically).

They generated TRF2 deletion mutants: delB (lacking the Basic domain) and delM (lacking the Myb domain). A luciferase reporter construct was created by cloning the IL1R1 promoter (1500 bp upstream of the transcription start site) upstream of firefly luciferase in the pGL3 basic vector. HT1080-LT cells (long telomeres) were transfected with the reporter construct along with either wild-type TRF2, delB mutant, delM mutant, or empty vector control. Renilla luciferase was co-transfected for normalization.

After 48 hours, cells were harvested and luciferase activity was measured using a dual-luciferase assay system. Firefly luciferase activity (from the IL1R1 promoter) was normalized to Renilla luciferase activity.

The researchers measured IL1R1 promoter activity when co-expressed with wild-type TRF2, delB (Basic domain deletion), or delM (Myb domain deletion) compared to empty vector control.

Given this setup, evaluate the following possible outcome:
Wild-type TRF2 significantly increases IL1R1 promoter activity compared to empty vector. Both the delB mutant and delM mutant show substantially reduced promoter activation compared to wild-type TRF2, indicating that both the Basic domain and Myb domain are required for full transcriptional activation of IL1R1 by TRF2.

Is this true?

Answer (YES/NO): YES